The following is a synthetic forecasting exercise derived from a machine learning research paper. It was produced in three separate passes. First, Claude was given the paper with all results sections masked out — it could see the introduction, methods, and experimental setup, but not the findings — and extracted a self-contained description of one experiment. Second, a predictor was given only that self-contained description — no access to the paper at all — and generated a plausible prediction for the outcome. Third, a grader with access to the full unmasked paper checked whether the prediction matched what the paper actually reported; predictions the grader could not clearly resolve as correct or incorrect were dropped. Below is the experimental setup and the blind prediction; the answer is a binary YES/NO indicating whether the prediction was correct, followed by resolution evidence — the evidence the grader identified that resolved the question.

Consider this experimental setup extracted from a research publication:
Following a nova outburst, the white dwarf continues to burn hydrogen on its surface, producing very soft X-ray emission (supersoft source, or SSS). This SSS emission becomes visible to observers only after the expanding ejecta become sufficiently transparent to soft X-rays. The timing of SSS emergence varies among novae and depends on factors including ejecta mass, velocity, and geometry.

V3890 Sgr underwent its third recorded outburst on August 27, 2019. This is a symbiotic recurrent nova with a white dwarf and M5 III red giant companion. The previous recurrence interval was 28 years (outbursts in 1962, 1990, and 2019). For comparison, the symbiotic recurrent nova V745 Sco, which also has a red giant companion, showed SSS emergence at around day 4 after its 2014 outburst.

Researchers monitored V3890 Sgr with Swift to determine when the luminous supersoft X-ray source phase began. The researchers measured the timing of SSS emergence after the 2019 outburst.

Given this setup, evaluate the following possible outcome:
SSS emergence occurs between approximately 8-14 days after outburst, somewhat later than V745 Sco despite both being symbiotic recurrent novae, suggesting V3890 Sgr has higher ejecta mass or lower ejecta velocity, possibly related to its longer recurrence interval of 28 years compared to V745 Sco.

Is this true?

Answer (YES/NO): YES